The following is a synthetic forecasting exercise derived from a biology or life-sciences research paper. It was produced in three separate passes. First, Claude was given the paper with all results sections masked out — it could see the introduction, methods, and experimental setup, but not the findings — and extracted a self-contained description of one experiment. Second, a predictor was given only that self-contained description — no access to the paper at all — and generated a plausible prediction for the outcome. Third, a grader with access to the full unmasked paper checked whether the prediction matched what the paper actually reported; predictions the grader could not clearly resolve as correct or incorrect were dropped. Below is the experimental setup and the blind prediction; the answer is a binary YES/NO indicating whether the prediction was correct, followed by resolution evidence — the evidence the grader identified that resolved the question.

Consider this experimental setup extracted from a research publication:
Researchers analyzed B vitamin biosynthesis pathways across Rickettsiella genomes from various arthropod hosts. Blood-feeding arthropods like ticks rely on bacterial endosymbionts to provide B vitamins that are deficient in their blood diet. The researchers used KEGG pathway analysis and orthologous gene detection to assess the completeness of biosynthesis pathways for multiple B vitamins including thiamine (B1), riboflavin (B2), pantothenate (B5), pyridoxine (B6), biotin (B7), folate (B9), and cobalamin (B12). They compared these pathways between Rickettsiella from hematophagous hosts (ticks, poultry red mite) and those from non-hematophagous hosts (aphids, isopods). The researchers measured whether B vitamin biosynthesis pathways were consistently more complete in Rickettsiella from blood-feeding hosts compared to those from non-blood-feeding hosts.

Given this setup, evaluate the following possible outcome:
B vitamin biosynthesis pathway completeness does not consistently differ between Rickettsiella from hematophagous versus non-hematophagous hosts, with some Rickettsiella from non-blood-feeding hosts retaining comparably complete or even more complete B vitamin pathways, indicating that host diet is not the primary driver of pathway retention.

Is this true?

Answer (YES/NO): YES